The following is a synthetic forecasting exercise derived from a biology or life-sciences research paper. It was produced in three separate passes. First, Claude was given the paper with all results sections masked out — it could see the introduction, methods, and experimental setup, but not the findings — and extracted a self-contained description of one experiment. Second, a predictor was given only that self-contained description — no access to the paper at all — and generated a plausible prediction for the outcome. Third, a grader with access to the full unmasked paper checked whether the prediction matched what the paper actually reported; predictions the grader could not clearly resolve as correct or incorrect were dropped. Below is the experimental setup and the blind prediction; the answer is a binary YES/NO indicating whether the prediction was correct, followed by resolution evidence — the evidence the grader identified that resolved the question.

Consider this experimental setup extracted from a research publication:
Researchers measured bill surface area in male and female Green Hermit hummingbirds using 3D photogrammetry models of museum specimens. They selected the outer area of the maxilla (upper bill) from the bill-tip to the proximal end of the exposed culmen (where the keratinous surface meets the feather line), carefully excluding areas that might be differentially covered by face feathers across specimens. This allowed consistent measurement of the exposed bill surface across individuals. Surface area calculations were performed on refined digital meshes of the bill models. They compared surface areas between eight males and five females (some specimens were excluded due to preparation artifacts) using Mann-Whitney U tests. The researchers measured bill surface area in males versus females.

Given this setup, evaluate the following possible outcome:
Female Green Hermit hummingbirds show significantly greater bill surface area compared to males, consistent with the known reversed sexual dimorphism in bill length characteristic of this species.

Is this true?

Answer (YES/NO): NO